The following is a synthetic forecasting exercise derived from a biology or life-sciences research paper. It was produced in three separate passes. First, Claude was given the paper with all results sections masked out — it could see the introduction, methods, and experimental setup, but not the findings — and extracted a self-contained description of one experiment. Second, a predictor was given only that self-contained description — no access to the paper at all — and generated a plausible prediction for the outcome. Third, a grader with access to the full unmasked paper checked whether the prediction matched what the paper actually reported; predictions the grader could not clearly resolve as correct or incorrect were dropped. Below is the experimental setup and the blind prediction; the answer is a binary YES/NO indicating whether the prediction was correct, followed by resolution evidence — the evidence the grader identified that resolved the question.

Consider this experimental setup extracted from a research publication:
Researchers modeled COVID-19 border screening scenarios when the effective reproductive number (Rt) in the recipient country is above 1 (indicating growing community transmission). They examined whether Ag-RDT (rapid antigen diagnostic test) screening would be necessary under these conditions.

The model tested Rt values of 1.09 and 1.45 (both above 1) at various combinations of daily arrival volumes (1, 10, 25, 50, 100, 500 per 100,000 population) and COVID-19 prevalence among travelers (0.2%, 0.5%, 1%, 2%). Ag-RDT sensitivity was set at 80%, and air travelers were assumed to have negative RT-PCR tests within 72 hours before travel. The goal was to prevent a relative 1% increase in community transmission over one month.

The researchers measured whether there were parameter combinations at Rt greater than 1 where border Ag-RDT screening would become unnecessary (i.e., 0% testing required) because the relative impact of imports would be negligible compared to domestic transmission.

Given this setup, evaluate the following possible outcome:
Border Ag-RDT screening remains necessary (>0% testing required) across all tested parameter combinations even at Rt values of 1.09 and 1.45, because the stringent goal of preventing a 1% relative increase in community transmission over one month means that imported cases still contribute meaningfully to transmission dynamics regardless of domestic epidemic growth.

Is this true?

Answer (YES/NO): NO